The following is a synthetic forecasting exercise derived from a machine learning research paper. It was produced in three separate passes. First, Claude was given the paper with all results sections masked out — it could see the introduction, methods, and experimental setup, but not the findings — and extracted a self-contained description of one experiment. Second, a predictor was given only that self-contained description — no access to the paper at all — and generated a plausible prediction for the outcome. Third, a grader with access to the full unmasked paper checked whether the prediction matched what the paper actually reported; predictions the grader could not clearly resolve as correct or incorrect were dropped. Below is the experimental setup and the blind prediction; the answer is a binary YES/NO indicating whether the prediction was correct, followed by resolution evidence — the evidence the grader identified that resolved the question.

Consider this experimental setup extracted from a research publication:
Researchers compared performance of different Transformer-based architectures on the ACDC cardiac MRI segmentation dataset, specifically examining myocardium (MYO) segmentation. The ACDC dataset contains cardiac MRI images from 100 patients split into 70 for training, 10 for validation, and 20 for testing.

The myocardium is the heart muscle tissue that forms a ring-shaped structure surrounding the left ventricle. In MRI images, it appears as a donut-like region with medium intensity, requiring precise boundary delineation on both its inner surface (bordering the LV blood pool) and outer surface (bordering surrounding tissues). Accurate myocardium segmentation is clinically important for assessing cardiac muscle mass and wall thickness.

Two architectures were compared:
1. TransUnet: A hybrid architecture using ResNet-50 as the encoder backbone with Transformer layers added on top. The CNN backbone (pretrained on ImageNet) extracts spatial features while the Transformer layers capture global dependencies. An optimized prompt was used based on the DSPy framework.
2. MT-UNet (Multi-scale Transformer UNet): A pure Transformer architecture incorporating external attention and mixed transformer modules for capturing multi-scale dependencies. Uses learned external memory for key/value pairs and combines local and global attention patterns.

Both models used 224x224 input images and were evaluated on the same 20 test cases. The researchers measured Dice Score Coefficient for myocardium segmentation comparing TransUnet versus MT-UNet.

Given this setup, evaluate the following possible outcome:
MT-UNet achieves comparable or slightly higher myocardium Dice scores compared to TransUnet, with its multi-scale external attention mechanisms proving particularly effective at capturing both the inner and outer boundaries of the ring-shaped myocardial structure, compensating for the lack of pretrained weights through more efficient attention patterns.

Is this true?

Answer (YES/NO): YES